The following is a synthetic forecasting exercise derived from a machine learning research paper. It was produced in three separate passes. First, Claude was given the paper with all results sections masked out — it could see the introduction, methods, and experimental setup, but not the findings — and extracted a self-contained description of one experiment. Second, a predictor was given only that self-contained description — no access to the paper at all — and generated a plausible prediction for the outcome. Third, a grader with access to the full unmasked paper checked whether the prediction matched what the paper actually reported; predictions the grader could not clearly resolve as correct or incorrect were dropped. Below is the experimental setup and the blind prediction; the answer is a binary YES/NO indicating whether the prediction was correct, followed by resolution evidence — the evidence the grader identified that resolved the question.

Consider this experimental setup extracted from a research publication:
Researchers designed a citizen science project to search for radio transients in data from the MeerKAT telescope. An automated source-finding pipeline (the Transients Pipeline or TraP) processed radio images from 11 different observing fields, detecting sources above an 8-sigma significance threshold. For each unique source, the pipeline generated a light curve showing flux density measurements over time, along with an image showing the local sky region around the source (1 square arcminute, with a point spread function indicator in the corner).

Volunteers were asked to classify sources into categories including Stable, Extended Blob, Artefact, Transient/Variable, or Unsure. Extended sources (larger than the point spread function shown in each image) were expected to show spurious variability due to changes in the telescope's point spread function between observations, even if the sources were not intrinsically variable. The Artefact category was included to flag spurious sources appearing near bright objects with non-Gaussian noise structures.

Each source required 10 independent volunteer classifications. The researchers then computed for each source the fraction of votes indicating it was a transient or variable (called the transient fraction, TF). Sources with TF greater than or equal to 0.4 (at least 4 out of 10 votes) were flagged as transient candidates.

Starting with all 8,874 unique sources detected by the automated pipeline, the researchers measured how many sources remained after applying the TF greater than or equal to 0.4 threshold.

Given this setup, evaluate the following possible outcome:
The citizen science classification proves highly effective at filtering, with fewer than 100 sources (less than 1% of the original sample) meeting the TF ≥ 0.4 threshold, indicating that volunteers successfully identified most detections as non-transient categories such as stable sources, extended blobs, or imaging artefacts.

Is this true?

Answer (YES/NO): NO